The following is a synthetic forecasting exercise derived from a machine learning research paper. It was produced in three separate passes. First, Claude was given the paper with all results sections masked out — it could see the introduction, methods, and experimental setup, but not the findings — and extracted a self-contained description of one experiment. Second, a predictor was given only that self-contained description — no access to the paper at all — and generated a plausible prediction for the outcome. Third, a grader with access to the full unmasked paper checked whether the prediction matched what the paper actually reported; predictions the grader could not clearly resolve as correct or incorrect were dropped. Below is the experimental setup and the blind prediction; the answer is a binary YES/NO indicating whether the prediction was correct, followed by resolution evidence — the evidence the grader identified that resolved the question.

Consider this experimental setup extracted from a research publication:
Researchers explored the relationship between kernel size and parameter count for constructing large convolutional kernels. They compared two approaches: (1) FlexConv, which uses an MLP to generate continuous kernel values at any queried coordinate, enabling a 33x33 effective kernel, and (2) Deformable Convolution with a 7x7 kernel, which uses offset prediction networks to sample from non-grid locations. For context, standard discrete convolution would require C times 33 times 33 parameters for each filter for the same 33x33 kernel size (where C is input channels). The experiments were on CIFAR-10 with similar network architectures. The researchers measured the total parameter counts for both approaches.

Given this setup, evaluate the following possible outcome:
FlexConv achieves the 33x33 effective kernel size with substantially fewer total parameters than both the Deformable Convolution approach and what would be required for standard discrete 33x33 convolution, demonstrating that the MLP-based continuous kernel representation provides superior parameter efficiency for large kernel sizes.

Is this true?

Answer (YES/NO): YES